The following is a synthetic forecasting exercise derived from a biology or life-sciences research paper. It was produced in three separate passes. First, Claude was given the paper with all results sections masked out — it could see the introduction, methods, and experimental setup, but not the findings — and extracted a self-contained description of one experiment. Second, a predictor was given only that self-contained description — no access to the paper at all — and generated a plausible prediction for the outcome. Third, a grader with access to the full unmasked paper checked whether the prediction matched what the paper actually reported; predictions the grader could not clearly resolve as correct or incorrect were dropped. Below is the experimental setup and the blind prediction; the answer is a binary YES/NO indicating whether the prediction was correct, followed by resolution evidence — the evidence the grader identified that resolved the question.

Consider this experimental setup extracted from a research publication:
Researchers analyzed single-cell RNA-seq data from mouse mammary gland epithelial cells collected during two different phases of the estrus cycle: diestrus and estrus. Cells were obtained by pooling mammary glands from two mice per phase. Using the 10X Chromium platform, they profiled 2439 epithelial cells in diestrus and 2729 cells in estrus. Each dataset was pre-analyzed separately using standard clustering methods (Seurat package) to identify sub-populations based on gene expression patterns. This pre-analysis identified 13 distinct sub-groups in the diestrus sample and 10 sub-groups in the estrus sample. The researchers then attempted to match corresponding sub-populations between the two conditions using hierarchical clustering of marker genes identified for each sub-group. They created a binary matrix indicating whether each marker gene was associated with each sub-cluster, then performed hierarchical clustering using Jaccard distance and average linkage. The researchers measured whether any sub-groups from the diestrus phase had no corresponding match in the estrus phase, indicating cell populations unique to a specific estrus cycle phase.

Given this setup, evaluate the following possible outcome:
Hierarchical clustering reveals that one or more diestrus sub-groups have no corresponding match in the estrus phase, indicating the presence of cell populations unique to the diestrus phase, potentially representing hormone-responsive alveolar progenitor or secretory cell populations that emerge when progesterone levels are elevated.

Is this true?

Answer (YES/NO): YES